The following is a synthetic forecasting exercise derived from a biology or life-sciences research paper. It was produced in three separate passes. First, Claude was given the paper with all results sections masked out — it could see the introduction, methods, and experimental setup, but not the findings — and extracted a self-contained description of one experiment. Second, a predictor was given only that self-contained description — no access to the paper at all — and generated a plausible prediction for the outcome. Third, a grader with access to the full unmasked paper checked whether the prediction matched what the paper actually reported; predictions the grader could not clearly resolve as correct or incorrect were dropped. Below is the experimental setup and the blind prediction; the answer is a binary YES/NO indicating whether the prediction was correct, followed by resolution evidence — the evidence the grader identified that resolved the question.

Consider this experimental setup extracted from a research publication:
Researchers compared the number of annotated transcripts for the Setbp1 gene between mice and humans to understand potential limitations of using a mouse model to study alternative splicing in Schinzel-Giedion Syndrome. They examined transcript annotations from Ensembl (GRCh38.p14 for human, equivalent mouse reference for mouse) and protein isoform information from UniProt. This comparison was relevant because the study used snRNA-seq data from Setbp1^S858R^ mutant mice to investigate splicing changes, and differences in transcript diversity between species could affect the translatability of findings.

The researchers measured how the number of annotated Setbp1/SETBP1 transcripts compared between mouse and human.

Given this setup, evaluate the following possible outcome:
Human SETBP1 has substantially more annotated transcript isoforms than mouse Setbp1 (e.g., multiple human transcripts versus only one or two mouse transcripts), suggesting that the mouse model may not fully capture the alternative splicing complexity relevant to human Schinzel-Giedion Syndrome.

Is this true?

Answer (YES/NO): YES